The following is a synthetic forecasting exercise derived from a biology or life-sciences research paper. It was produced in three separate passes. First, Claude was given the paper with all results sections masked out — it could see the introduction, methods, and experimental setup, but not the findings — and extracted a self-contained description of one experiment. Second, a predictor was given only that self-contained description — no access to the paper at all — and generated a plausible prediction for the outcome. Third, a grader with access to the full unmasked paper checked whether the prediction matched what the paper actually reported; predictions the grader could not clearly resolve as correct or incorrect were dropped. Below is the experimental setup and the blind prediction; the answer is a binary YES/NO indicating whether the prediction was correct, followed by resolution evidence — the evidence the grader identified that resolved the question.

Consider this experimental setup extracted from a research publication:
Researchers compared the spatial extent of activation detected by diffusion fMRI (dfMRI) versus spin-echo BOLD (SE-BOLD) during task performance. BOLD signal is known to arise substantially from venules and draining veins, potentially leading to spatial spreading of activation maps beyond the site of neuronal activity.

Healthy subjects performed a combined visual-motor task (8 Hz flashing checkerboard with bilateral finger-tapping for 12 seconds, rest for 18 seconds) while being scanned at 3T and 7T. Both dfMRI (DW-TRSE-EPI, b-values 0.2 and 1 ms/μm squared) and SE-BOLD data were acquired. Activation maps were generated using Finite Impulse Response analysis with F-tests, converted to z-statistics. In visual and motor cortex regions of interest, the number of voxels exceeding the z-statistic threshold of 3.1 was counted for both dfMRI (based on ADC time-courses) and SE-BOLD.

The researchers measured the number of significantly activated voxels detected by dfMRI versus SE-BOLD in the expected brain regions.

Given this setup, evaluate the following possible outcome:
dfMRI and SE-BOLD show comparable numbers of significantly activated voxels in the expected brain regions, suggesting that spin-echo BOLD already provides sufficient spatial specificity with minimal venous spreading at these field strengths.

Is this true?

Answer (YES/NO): NO